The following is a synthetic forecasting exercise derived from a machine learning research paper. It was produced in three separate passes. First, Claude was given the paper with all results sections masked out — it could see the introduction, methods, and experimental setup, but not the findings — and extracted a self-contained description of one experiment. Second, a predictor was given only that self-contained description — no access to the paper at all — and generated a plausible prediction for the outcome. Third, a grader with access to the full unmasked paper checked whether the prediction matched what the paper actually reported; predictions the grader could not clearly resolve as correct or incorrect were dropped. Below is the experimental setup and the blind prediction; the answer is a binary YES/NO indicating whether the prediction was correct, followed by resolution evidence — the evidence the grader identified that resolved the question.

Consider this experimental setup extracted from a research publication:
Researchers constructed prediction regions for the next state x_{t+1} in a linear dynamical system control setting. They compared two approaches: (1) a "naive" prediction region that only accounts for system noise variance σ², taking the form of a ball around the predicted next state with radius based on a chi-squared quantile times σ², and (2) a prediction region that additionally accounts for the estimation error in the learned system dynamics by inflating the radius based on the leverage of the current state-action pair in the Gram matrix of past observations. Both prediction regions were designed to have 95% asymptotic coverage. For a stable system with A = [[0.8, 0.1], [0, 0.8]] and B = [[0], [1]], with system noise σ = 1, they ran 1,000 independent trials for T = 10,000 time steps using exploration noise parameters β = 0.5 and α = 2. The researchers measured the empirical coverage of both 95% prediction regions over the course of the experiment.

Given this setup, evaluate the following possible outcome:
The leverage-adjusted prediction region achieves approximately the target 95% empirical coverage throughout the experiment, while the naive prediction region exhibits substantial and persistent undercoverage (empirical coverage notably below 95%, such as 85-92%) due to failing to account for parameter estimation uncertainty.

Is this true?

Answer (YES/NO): NO